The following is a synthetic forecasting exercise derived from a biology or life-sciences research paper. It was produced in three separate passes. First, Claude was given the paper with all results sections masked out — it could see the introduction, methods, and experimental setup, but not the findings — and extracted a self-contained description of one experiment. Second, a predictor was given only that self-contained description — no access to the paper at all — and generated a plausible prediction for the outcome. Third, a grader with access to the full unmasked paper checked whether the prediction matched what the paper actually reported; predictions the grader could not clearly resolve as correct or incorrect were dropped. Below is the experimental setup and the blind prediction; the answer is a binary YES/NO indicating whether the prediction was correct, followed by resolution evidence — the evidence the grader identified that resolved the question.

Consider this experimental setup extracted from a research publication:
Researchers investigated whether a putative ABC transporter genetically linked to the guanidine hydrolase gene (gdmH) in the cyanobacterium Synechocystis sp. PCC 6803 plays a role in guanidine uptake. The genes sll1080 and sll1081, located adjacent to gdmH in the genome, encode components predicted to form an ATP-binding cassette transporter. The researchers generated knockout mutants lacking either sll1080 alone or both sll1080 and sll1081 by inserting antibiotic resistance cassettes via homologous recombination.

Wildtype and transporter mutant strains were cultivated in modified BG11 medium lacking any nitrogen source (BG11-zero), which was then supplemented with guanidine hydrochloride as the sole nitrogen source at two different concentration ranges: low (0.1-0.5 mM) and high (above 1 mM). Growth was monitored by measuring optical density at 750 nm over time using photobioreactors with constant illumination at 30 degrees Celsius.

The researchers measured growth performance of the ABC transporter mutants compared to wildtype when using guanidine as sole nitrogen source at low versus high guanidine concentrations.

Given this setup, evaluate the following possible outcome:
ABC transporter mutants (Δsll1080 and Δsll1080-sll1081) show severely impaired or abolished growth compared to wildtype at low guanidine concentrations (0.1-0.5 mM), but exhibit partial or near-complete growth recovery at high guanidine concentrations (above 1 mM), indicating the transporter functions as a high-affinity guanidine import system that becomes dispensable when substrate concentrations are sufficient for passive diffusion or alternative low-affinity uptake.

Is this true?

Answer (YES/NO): YES